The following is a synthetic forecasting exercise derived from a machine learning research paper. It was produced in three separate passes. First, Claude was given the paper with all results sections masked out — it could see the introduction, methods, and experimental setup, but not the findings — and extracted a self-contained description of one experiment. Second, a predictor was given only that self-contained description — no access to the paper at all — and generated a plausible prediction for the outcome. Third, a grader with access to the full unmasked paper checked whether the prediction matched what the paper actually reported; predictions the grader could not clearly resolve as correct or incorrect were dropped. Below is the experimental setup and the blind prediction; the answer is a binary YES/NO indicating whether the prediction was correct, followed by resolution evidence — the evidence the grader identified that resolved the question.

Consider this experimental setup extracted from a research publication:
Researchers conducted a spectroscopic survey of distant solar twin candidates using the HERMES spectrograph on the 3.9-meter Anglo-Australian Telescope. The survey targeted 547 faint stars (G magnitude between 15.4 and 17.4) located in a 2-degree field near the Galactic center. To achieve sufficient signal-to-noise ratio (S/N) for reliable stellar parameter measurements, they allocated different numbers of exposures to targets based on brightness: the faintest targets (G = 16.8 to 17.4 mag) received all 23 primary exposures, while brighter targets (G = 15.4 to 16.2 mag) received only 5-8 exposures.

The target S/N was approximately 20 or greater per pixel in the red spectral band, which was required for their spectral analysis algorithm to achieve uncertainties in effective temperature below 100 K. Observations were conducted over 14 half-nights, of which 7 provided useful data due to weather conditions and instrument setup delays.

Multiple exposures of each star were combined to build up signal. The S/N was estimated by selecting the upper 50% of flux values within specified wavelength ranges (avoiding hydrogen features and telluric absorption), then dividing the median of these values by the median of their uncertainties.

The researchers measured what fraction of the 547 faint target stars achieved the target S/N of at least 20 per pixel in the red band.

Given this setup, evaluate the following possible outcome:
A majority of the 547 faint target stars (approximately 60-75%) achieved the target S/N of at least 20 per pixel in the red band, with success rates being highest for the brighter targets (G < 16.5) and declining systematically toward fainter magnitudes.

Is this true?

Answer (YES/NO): NO